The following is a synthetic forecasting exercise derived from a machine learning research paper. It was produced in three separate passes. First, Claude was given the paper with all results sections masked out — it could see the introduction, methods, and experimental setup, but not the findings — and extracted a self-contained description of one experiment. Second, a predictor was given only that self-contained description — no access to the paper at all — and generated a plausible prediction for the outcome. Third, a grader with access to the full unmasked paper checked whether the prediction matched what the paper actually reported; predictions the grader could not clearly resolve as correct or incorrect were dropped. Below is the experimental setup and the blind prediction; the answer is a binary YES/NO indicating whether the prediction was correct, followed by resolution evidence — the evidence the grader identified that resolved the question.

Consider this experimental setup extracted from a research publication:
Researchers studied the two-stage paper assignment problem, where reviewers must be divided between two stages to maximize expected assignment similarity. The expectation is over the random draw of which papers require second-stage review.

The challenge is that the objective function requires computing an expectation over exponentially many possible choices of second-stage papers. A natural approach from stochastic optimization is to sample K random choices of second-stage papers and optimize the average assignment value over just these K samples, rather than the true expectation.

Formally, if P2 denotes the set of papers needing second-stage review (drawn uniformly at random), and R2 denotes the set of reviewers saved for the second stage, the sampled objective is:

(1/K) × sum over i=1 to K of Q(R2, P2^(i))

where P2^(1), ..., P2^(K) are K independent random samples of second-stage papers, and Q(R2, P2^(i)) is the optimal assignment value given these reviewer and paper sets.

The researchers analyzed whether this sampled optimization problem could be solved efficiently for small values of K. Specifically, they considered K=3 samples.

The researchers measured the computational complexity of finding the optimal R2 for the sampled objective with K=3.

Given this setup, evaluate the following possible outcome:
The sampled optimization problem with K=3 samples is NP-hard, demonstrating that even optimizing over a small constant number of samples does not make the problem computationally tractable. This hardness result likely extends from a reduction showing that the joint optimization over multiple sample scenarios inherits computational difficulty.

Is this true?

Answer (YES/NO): YES